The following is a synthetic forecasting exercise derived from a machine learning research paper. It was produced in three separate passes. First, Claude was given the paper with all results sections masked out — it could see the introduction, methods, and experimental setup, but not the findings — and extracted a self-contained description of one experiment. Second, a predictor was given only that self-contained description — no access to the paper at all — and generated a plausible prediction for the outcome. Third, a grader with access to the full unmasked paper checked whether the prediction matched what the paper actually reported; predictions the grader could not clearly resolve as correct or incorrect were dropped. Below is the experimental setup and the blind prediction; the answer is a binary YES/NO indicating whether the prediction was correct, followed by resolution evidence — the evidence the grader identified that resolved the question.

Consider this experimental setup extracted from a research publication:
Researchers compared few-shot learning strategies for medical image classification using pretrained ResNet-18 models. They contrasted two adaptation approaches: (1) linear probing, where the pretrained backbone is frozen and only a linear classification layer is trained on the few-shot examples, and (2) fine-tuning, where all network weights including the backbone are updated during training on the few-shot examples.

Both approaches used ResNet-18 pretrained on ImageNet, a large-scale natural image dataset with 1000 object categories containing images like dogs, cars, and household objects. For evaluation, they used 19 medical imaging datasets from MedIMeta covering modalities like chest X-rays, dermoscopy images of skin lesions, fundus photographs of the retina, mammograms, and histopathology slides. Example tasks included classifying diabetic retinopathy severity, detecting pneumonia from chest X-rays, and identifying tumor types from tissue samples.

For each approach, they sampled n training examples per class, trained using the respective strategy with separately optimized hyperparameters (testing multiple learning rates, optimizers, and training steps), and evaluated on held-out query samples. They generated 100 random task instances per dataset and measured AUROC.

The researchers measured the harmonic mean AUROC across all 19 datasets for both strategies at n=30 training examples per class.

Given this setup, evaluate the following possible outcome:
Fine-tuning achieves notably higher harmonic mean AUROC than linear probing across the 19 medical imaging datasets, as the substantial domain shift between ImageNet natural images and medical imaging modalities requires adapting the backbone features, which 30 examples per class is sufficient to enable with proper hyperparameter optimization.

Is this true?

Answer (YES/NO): YES